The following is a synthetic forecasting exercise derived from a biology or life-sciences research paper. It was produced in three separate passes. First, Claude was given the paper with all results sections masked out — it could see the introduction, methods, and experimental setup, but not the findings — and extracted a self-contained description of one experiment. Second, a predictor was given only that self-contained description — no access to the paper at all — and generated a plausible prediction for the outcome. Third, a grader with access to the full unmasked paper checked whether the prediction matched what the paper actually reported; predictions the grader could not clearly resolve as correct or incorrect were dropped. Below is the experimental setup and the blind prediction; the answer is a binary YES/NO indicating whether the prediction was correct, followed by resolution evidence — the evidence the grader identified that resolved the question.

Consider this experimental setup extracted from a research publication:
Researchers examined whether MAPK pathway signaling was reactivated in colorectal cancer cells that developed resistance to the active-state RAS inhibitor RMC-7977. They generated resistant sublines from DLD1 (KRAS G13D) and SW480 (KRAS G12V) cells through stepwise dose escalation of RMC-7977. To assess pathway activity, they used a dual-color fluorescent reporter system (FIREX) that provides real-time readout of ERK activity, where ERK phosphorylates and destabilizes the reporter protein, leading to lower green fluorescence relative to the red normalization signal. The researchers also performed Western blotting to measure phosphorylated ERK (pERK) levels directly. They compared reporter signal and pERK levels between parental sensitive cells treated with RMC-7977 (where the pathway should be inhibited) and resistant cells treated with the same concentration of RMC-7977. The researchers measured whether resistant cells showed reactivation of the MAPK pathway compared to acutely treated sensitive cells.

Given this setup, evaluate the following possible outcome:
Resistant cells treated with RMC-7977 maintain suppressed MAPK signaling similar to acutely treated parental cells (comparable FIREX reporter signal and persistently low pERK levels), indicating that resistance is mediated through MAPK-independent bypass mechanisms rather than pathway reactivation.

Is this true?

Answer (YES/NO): NO